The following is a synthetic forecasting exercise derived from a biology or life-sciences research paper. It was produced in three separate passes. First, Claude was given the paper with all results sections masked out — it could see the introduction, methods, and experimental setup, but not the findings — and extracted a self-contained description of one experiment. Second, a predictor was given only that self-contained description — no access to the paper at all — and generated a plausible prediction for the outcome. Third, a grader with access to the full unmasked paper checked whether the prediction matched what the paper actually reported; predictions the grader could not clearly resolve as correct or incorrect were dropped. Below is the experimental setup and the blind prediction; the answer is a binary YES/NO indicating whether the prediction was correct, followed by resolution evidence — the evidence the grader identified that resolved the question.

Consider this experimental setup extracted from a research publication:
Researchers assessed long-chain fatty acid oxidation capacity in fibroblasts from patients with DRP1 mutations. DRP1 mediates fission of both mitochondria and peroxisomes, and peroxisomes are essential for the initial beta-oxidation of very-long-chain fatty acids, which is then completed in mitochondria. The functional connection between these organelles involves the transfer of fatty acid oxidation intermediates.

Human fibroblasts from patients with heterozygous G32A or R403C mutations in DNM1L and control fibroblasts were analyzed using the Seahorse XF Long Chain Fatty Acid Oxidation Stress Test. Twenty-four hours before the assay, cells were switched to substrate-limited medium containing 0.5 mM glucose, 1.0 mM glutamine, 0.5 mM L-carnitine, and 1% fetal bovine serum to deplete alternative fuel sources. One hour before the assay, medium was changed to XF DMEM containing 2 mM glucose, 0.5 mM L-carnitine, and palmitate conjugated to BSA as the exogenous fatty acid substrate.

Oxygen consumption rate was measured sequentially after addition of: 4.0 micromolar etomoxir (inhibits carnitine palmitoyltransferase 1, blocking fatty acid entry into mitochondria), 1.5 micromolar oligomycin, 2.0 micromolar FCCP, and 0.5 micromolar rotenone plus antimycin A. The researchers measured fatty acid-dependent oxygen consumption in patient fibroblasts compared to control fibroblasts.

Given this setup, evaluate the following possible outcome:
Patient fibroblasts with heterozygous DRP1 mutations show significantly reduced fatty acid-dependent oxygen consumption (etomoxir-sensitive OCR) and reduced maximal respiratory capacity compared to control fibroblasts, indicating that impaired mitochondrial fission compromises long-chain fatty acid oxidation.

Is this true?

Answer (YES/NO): NO